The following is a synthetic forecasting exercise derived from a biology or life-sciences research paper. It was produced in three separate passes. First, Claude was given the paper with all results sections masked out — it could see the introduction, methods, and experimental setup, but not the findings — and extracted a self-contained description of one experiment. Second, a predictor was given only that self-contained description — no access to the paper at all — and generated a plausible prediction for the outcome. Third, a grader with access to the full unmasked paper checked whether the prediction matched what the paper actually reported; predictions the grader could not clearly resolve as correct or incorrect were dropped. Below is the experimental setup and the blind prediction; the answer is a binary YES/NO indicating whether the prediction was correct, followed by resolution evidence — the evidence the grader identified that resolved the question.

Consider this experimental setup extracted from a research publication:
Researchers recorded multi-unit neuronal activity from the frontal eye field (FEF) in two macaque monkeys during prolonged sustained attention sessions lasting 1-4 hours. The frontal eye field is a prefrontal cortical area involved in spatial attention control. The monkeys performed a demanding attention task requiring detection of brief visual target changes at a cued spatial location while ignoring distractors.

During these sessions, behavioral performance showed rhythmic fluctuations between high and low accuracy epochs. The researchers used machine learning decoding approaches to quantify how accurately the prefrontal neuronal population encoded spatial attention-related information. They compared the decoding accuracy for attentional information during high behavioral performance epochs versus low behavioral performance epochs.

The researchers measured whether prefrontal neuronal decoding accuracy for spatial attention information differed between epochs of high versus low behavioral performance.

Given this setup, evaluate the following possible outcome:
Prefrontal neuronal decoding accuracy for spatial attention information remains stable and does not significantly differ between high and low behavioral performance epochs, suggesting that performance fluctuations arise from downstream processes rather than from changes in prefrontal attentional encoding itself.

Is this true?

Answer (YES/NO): NO